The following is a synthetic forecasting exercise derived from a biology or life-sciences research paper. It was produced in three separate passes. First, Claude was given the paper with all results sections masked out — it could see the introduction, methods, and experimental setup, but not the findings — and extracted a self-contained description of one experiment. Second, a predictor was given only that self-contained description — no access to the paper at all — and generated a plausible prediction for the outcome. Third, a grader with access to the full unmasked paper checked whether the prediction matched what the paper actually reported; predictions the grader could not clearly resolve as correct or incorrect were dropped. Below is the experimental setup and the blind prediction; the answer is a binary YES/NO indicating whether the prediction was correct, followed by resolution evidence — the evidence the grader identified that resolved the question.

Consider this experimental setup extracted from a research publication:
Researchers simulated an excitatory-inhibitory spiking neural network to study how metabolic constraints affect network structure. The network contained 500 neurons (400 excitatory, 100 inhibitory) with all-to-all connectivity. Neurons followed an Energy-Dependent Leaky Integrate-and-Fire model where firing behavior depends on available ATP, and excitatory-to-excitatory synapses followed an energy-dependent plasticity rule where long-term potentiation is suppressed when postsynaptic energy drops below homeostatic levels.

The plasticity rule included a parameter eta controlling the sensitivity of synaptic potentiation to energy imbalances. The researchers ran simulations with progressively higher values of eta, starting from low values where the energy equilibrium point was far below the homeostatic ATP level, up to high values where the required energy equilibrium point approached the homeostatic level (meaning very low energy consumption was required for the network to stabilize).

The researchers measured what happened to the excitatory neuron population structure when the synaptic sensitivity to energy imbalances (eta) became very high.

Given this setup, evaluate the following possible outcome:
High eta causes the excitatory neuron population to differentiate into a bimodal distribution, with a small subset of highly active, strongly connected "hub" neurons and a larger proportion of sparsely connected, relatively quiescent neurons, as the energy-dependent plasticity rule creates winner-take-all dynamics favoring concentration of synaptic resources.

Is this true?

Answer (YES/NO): NO